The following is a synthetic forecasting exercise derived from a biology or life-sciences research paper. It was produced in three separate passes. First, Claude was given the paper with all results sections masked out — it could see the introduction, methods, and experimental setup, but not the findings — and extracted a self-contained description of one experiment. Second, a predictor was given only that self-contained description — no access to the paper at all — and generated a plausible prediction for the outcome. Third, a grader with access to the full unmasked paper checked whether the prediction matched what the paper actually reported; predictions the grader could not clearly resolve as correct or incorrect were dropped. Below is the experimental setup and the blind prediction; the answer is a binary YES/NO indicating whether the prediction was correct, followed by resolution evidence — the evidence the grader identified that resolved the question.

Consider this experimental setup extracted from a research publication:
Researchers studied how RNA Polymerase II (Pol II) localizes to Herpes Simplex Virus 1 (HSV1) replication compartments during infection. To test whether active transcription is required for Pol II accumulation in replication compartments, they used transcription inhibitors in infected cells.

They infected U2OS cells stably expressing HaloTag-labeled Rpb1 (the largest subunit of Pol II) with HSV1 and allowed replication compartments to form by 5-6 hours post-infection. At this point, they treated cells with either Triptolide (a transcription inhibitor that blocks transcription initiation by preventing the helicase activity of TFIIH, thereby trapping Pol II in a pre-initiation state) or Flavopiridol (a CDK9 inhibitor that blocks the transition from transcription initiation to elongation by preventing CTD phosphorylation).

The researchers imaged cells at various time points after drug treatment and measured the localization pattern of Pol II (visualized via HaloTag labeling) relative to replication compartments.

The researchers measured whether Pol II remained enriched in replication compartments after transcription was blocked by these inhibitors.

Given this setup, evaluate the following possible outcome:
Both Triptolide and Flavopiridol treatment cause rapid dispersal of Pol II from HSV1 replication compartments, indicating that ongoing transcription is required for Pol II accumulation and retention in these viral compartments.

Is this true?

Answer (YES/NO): NO